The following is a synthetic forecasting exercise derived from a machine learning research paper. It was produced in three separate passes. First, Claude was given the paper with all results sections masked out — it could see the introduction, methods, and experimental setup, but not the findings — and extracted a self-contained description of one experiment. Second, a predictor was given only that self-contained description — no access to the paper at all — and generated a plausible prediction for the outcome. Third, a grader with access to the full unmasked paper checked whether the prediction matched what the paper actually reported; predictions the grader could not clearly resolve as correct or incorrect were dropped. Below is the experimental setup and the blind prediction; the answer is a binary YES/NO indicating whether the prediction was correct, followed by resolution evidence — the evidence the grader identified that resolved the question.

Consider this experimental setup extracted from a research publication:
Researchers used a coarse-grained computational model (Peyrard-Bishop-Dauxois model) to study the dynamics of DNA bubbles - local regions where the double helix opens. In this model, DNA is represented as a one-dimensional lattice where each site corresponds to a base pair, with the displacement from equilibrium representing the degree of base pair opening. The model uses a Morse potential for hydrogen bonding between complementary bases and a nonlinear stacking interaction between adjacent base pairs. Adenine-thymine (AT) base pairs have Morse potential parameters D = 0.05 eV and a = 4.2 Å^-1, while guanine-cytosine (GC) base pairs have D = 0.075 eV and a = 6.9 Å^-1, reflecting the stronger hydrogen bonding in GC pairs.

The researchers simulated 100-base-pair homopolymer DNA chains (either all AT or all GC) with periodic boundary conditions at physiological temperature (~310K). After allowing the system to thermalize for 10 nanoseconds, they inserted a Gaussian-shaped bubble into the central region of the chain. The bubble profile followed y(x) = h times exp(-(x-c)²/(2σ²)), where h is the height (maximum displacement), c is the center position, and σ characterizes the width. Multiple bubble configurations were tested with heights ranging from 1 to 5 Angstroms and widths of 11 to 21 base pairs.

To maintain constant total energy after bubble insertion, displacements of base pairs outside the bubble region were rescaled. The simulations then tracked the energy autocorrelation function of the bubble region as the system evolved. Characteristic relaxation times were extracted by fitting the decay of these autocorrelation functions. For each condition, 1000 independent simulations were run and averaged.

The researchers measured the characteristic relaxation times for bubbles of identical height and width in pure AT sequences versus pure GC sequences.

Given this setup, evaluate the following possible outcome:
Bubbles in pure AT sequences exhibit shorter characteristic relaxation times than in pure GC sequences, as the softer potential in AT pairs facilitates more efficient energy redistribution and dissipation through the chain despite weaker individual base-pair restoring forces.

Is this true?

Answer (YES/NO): YES